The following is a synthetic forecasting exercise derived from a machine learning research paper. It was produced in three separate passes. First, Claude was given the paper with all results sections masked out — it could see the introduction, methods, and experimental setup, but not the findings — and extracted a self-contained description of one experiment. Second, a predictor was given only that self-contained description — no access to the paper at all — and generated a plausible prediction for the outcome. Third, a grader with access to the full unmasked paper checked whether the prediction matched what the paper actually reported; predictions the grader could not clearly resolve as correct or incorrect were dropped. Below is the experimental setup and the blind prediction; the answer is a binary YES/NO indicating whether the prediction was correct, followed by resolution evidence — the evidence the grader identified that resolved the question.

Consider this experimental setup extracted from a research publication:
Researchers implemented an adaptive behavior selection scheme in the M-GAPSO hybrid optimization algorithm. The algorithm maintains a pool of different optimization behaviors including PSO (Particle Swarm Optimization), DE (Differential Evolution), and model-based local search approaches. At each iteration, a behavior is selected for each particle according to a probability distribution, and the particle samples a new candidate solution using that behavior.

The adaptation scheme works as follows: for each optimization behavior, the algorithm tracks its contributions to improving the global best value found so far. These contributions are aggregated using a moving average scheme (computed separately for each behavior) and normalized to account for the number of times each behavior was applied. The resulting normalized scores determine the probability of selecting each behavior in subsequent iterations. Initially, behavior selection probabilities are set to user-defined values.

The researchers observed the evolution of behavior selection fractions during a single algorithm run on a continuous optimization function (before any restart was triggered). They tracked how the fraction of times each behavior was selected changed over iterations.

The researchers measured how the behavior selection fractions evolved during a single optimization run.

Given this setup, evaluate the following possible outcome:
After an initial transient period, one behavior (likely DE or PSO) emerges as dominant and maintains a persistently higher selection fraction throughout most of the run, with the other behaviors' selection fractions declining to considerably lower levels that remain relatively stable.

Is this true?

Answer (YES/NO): NO